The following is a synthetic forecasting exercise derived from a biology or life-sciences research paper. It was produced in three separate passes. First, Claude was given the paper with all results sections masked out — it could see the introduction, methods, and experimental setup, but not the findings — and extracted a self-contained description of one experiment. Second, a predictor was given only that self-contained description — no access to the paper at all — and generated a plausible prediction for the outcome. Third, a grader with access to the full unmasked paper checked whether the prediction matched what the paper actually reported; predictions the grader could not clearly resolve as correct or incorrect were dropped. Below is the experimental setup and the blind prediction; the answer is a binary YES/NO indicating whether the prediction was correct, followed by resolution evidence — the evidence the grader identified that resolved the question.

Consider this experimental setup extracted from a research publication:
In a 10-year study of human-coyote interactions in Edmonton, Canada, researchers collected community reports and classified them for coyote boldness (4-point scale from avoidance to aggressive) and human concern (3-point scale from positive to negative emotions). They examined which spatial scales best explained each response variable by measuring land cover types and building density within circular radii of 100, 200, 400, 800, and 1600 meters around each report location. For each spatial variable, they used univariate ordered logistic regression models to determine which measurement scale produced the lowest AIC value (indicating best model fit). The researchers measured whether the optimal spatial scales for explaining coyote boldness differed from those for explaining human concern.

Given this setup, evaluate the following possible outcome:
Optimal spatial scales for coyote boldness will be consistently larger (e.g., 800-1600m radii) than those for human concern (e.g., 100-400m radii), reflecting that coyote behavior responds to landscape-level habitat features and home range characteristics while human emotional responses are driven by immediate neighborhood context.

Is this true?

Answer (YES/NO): NO